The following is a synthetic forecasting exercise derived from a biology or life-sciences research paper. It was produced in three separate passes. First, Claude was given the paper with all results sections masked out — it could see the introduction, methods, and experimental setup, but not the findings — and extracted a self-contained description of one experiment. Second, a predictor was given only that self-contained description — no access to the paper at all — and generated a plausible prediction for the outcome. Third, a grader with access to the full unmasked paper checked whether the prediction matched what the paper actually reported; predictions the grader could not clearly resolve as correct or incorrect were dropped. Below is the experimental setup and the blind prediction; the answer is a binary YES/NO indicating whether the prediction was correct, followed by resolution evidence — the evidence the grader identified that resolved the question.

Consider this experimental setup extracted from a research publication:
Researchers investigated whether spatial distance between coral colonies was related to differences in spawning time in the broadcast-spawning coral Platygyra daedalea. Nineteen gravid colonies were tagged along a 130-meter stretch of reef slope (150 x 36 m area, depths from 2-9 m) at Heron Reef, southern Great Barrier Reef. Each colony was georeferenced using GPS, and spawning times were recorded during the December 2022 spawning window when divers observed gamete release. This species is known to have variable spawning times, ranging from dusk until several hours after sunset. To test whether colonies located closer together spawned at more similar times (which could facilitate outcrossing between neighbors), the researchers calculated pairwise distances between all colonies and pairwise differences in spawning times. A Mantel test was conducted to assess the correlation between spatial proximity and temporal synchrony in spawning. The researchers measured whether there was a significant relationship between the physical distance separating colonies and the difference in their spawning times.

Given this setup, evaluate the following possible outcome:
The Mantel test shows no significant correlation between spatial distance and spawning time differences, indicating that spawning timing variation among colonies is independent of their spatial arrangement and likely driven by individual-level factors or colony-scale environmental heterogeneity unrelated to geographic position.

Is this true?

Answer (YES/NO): YES